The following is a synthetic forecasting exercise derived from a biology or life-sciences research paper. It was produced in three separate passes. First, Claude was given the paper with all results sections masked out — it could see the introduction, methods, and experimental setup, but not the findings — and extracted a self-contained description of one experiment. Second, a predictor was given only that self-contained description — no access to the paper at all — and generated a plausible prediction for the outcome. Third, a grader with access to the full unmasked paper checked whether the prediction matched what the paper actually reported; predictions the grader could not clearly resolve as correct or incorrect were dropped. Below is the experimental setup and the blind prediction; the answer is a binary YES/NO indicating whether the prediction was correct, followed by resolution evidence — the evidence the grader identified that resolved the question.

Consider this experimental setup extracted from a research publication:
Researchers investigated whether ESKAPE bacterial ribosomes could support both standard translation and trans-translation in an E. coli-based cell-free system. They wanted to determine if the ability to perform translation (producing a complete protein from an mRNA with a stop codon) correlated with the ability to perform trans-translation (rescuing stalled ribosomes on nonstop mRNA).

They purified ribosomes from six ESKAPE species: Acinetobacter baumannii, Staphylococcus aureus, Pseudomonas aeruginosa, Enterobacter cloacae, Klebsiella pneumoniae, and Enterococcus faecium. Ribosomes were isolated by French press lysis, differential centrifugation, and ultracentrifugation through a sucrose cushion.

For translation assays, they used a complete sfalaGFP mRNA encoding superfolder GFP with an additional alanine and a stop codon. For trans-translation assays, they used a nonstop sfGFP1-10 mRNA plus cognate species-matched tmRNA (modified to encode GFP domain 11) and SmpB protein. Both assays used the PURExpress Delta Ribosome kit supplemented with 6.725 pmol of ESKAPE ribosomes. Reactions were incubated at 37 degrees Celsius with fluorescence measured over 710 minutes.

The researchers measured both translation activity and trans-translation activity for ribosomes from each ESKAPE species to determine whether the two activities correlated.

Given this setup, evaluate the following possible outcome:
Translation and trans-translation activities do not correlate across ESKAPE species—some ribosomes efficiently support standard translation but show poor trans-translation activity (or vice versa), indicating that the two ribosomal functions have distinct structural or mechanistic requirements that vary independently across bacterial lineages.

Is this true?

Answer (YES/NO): NO